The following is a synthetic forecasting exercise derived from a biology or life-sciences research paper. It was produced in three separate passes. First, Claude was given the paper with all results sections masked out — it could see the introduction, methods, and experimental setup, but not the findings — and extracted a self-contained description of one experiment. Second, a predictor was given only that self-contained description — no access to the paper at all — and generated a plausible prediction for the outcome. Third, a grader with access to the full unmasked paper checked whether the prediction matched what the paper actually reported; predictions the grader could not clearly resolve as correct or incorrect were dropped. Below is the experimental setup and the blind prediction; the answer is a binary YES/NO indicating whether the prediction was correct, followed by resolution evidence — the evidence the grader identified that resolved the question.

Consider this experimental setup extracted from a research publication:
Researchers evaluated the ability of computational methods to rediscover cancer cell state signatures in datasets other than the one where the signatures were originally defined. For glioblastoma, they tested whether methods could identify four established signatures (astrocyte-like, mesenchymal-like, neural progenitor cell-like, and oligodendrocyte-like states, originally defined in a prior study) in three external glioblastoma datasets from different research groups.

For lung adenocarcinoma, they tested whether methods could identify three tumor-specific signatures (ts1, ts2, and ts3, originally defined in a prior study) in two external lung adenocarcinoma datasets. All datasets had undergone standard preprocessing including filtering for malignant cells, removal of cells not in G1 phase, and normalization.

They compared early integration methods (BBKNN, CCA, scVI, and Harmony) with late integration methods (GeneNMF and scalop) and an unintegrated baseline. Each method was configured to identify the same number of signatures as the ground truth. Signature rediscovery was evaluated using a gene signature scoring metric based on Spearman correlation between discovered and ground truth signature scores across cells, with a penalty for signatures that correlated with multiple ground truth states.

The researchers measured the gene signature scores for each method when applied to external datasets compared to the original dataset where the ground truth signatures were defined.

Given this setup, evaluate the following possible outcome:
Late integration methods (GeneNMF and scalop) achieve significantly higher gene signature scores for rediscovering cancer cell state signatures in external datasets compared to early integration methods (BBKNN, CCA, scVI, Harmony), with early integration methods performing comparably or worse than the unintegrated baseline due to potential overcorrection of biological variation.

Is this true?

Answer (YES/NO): NO